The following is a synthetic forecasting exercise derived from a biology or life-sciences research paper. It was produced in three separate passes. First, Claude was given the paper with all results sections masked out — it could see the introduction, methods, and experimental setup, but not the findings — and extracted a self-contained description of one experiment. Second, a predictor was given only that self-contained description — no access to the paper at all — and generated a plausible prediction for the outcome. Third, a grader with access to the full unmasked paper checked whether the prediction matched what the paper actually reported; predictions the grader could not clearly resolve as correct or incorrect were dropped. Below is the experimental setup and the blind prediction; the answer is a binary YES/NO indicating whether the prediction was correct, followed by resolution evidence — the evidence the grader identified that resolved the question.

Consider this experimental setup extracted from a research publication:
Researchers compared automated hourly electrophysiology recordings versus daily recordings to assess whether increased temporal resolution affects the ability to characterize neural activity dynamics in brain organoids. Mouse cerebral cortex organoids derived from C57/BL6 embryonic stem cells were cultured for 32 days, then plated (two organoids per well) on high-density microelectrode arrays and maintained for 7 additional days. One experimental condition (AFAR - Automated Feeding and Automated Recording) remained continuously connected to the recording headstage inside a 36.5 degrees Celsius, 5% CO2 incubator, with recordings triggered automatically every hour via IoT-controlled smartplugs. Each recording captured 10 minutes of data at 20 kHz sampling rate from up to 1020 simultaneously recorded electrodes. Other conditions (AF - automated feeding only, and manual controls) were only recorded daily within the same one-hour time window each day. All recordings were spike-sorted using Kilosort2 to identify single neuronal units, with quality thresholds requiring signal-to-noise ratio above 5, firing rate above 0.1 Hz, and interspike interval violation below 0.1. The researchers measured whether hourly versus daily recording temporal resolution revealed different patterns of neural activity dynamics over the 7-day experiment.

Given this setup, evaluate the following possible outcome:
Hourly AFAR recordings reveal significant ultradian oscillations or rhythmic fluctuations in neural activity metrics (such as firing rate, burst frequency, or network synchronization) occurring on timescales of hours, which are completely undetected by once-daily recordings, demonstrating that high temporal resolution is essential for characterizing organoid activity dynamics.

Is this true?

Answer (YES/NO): YES